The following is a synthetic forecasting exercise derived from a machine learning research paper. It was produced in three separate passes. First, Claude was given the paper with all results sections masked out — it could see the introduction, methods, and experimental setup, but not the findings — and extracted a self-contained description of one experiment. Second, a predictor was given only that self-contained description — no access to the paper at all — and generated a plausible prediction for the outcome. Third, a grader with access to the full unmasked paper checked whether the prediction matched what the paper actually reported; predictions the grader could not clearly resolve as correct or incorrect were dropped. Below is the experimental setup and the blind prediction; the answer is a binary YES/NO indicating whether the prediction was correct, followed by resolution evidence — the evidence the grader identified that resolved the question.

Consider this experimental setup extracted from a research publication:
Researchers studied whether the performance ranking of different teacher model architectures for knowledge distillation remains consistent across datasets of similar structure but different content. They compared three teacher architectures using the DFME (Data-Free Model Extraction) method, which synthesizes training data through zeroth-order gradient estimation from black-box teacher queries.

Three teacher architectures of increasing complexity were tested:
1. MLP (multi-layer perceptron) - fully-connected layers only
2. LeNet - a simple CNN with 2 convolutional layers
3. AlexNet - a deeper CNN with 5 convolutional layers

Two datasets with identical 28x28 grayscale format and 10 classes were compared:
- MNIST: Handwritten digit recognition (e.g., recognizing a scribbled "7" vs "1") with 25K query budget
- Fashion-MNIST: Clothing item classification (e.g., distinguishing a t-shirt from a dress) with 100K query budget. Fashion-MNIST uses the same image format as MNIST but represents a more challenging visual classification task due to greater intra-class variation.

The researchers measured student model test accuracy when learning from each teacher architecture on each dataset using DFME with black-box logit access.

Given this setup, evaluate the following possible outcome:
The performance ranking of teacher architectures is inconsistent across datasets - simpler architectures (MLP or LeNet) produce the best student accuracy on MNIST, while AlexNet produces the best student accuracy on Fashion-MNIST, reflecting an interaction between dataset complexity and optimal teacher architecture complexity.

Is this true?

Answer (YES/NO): NO